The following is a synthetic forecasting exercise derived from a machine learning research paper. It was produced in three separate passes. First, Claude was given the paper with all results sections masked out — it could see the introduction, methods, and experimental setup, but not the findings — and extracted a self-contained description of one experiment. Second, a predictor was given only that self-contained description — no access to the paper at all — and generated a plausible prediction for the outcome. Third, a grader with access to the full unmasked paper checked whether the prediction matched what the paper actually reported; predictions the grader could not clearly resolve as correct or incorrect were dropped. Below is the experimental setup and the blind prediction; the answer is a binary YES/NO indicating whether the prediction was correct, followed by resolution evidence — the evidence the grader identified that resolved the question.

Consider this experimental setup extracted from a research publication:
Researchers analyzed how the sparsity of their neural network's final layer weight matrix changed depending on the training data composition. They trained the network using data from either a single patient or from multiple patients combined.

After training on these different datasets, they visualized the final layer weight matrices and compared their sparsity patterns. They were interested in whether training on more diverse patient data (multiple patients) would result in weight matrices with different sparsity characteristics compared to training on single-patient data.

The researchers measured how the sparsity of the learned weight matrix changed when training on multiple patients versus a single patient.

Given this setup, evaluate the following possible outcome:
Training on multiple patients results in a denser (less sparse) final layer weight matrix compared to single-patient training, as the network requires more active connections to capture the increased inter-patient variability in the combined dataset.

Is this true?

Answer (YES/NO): NO